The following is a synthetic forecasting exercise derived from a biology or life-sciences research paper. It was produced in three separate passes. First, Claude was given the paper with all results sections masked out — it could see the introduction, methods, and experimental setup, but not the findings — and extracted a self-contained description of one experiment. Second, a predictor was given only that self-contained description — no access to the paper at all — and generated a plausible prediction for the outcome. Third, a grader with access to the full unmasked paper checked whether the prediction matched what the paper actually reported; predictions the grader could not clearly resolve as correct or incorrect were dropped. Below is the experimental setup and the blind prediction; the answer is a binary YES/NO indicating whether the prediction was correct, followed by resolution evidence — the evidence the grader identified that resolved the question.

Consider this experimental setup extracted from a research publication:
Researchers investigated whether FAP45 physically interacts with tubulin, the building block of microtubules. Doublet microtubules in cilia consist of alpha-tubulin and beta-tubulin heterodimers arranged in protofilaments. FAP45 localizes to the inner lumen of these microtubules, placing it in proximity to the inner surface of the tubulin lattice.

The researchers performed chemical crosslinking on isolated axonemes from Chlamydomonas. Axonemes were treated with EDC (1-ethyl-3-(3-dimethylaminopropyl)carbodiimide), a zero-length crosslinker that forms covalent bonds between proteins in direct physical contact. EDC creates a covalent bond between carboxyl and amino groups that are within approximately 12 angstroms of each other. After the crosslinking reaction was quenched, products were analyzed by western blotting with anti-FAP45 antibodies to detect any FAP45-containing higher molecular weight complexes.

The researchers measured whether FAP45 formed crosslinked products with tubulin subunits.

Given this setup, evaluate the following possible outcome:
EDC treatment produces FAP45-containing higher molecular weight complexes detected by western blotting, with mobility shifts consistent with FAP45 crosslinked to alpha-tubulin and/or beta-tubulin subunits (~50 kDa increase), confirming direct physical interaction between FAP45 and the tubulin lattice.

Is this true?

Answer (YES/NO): YES